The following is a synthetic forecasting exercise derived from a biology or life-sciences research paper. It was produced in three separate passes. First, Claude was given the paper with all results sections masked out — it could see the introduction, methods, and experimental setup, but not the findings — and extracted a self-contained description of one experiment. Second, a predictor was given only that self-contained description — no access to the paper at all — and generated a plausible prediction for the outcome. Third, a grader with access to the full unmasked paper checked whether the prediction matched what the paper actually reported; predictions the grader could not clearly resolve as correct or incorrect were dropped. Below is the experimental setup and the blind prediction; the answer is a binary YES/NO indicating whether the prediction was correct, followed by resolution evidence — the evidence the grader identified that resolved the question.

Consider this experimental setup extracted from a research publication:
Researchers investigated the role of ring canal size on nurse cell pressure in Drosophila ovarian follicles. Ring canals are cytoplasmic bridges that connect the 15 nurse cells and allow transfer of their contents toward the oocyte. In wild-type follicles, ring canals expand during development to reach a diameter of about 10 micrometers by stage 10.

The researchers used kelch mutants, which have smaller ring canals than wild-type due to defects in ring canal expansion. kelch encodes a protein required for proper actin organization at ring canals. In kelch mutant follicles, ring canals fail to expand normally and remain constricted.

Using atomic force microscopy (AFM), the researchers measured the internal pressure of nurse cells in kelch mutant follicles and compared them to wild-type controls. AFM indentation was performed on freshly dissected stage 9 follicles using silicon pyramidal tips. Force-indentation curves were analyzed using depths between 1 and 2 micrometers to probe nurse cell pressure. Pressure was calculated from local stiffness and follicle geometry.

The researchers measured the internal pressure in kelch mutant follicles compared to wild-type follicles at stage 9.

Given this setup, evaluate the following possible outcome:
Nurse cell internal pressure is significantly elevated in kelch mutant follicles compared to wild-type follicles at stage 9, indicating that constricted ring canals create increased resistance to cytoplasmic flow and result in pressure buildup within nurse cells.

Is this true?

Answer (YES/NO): YES